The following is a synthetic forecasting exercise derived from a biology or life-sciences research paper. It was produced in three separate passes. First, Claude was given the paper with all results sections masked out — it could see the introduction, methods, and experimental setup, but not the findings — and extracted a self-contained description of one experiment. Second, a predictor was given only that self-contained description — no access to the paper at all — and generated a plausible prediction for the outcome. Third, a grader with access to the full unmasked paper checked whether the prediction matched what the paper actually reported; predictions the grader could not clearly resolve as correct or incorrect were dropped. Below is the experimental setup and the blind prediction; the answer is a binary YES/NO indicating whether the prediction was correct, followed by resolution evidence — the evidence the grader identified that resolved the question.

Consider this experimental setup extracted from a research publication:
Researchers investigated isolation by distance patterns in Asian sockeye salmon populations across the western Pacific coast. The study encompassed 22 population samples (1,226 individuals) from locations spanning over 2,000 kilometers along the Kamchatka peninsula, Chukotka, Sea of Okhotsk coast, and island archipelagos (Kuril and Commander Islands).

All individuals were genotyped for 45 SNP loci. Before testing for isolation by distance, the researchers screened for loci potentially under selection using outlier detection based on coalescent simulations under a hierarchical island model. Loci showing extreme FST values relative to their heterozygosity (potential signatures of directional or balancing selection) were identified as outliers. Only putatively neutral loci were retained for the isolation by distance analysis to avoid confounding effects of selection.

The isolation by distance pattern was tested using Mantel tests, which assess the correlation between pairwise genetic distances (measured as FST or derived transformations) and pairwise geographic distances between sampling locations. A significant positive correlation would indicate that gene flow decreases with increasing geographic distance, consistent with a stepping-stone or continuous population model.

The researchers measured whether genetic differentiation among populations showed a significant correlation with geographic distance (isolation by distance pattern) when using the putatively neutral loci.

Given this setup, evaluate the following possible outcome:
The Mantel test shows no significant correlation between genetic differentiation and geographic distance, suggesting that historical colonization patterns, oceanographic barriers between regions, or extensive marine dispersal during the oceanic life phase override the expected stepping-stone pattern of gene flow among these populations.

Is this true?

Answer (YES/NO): NO